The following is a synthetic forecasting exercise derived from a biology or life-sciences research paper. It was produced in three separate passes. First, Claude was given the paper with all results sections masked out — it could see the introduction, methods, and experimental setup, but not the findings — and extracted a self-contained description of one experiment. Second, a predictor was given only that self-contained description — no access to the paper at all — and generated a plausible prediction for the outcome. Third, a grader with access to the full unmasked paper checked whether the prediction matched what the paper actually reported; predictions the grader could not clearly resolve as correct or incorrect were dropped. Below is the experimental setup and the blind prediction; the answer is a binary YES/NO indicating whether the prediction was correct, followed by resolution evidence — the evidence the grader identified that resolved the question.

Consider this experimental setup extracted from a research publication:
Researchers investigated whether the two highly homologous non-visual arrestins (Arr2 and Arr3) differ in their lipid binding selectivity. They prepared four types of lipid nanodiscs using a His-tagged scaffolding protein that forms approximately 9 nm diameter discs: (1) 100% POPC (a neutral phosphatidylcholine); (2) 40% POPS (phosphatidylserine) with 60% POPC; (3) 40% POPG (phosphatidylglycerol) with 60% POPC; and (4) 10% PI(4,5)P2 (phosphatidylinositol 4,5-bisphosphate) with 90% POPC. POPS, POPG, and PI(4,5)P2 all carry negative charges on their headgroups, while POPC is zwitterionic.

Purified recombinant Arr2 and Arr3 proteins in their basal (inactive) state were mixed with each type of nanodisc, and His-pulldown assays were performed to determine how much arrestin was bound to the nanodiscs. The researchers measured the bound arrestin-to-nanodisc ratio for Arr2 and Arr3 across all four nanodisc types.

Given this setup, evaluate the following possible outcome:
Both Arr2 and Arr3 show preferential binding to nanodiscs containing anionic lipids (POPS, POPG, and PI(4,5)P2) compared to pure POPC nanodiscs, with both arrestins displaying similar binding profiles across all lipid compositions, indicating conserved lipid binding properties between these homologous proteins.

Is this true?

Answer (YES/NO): NO